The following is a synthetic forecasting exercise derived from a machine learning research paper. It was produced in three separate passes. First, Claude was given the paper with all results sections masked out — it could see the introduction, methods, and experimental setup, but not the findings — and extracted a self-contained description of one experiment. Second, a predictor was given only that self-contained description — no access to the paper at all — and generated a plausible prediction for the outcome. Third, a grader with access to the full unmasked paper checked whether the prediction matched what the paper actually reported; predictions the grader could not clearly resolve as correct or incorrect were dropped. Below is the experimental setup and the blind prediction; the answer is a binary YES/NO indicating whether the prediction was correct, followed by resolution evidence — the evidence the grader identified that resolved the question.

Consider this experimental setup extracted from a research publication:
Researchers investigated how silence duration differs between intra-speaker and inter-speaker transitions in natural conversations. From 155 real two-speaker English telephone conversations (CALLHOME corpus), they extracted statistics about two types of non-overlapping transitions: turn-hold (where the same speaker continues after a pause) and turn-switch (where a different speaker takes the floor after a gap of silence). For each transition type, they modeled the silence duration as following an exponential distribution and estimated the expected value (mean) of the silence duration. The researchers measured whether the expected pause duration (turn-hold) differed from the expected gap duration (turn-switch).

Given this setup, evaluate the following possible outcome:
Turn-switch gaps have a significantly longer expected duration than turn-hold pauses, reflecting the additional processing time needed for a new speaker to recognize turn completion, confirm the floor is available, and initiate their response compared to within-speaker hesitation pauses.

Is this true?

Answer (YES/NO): NO